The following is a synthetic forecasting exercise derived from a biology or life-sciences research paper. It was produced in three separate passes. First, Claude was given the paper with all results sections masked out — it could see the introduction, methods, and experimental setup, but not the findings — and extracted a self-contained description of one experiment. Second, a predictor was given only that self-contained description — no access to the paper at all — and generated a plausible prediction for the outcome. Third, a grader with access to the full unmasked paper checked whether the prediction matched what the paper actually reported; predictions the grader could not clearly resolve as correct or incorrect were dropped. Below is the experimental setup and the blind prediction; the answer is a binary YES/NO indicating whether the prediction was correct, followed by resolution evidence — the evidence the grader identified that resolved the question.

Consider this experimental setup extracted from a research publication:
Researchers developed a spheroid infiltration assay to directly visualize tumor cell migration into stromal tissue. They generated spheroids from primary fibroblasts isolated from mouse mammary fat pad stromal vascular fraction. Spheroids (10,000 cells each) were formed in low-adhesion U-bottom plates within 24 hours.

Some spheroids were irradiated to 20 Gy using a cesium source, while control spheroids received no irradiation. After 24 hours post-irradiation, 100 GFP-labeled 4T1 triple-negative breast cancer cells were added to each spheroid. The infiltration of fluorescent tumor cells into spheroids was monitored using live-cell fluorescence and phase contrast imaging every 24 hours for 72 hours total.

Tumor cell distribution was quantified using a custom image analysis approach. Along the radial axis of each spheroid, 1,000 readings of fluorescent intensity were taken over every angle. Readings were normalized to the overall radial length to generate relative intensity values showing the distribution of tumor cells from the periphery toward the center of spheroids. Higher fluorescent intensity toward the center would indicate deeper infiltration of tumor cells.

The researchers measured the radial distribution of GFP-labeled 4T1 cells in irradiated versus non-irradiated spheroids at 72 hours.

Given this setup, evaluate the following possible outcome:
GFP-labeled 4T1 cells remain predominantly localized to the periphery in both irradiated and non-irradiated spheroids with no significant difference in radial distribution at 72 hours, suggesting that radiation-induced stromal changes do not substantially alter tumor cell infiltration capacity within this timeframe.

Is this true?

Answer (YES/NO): YES